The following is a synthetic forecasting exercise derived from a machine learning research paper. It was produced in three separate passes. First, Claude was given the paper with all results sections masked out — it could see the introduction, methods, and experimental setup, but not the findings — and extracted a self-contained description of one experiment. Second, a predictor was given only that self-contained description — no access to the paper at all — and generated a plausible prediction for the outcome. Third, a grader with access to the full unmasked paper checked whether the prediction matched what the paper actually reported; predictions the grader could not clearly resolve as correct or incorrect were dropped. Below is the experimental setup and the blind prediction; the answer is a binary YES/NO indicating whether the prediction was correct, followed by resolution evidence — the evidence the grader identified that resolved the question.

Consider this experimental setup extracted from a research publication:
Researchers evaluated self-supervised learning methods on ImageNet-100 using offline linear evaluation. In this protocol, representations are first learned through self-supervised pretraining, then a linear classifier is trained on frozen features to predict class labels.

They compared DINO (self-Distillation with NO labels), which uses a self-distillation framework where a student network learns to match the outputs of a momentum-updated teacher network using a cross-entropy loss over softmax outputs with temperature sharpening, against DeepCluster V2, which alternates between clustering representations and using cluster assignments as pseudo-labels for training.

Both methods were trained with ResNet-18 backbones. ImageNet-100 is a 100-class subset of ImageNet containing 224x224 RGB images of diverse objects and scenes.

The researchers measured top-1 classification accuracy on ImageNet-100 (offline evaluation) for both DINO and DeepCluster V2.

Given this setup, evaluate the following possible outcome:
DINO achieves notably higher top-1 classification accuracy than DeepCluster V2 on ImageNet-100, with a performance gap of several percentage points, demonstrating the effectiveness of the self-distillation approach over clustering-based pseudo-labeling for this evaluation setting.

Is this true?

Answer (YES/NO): NO